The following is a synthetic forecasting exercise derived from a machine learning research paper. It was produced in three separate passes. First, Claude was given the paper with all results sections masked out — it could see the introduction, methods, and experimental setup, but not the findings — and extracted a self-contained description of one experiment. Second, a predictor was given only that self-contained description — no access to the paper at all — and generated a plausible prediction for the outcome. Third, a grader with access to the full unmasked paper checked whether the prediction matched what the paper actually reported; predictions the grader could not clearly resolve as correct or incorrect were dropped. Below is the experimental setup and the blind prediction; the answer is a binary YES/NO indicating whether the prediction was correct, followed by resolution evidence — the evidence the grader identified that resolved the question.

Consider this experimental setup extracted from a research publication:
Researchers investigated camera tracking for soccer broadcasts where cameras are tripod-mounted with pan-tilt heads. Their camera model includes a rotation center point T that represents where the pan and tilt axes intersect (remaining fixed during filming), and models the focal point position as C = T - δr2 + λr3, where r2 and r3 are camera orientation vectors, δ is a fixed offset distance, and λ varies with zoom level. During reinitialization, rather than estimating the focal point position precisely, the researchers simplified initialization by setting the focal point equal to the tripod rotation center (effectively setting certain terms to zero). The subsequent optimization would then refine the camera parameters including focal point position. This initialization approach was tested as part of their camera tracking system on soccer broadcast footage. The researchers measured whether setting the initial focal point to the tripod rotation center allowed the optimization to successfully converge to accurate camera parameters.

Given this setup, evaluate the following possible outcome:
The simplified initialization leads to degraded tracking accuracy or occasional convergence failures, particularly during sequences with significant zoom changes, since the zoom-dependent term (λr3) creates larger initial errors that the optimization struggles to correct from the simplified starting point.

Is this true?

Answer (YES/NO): NO